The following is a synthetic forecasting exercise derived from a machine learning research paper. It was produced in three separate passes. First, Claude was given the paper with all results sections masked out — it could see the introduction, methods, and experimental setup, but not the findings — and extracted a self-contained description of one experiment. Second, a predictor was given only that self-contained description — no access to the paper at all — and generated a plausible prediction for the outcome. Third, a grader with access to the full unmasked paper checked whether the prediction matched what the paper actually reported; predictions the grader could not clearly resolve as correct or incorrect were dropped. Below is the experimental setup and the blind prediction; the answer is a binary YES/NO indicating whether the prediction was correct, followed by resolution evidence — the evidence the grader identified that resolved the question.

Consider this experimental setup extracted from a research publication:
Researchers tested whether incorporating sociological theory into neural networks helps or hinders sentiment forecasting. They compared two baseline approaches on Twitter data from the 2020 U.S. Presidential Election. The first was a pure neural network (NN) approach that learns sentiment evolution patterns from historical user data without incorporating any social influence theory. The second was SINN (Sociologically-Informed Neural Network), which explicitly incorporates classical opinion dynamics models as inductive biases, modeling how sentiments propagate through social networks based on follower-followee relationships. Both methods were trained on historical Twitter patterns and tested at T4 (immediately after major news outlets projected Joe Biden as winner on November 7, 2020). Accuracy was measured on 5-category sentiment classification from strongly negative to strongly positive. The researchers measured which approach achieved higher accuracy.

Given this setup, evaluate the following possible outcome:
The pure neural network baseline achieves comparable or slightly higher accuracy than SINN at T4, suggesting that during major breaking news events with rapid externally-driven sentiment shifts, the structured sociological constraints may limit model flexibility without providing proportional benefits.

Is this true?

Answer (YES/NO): YES